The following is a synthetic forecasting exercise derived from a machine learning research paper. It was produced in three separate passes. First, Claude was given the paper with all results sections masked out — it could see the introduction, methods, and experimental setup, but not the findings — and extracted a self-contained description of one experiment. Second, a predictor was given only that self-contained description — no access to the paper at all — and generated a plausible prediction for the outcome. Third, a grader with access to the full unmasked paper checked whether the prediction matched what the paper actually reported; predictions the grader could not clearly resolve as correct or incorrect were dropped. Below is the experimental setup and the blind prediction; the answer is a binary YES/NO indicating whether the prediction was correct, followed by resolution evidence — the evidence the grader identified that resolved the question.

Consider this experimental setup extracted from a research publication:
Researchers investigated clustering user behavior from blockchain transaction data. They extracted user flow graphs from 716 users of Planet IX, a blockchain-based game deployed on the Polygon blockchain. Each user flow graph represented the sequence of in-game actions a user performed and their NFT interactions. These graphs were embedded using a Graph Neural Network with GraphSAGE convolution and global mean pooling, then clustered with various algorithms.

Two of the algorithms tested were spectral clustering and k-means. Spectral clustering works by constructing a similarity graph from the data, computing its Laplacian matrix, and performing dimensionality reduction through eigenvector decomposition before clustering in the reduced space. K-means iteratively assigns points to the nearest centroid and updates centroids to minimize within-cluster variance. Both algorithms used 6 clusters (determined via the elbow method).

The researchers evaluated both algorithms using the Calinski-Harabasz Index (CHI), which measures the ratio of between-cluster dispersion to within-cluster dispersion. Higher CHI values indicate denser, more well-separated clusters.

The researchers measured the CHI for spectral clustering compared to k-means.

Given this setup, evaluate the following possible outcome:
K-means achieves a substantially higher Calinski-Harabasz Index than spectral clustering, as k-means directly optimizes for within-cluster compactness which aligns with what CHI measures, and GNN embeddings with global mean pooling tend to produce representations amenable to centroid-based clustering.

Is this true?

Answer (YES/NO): YES